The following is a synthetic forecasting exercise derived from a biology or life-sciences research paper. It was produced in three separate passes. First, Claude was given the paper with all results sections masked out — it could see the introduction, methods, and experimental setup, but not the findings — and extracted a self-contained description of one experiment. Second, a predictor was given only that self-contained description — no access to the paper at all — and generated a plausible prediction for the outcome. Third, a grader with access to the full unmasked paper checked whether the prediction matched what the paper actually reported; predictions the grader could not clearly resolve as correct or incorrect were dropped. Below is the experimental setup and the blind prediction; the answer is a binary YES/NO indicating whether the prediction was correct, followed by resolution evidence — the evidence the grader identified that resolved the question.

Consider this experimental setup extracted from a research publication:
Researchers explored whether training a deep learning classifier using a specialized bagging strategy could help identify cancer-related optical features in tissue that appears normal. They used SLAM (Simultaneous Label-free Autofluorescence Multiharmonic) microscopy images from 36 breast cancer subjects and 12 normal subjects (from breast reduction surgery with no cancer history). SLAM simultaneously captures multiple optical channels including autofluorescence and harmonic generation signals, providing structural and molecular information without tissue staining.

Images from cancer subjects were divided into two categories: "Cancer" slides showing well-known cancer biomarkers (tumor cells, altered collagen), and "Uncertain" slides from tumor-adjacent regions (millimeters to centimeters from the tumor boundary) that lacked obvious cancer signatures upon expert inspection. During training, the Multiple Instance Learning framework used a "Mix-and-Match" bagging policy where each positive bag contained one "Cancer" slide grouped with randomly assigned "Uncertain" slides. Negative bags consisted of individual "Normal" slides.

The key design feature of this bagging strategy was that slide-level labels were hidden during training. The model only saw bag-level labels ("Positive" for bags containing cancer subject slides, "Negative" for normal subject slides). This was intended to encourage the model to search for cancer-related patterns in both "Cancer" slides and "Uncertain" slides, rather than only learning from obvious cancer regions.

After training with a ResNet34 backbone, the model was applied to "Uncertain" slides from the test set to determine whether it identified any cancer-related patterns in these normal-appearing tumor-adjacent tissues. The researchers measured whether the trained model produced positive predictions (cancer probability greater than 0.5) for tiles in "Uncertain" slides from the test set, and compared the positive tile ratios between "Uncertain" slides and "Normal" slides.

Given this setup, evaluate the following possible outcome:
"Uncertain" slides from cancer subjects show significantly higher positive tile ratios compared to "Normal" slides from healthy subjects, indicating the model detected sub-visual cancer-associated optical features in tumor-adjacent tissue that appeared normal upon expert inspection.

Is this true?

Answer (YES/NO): YES